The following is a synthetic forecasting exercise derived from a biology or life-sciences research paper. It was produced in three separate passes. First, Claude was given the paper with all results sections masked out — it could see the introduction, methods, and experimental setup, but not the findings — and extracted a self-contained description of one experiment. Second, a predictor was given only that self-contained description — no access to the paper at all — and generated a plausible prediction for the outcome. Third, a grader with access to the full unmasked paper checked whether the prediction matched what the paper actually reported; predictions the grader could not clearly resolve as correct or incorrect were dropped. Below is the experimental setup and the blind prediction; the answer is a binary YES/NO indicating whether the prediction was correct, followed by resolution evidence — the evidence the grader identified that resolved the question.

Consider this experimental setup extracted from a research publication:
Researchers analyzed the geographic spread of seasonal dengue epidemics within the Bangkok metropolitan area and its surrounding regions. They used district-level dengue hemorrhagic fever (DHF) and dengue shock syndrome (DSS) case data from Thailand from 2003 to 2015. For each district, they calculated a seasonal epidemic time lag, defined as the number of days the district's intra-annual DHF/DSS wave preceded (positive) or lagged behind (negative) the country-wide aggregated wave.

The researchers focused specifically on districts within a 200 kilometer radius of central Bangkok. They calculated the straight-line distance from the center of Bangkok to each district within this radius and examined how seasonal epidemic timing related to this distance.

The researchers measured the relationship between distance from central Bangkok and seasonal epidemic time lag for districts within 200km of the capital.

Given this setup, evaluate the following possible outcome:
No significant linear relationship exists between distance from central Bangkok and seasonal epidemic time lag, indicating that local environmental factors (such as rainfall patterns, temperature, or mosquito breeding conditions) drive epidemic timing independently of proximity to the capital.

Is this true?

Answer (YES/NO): NO